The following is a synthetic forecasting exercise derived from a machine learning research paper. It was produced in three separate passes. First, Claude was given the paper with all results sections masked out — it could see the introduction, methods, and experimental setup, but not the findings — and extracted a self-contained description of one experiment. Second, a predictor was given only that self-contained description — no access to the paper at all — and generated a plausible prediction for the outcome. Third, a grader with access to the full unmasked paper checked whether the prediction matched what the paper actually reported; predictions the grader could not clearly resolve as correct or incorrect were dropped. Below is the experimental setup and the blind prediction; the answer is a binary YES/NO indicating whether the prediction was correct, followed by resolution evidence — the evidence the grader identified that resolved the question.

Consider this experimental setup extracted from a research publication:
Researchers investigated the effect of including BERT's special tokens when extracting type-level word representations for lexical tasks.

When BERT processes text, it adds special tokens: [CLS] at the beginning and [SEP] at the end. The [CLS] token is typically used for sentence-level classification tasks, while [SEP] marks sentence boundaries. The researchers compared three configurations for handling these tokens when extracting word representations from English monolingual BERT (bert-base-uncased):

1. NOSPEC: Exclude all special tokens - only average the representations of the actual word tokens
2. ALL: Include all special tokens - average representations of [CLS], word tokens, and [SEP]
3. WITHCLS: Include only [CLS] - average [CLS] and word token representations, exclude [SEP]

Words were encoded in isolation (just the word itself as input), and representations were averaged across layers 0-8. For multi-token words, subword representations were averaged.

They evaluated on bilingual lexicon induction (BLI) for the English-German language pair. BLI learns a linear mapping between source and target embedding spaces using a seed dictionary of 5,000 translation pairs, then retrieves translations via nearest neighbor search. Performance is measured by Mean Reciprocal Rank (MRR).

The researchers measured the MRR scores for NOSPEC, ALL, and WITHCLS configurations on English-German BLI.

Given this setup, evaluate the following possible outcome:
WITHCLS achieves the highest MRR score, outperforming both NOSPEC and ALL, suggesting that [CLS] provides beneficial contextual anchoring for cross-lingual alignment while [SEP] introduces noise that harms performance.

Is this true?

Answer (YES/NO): NO